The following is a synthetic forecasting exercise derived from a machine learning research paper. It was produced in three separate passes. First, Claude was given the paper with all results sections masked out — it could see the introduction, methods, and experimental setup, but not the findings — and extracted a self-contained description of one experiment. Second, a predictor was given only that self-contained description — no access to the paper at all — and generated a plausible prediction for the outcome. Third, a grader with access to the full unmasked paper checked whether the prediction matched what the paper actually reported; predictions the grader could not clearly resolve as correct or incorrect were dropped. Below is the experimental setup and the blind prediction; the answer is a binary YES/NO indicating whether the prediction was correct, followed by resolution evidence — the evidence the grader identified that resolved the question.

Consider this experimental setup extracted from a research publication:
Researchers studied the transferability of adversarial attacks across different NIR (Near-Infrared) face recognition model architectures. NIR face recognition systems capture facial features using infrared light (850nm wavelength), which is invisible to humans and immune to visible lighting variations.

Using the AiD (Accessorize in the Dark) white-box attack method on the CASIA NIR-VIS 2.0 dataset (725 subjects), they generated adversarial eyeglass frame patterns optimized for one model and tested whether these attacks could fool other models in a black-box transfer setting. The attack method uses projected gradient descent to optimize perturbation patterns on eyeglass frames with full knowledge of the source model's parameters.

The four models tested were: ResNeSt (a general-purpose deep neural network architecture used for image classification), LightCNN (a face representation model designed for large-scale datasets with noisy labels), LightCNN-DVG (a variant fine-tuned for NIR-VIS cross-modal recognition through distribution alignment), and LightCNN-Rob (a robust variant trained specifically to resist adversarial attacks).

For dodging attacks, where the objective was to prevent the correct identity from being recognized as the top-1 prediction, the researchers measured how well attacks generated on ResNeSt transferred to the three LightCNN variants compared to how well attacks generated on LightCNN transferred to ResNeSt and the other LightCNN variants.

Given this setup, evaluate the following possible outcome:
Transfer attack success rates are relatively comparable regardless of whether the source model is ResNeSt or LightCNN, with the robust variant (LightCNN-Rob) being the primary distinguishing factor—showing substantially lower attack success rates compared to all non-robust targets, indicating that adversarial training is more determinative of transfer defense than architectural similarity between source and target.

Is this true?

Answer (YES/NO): NO